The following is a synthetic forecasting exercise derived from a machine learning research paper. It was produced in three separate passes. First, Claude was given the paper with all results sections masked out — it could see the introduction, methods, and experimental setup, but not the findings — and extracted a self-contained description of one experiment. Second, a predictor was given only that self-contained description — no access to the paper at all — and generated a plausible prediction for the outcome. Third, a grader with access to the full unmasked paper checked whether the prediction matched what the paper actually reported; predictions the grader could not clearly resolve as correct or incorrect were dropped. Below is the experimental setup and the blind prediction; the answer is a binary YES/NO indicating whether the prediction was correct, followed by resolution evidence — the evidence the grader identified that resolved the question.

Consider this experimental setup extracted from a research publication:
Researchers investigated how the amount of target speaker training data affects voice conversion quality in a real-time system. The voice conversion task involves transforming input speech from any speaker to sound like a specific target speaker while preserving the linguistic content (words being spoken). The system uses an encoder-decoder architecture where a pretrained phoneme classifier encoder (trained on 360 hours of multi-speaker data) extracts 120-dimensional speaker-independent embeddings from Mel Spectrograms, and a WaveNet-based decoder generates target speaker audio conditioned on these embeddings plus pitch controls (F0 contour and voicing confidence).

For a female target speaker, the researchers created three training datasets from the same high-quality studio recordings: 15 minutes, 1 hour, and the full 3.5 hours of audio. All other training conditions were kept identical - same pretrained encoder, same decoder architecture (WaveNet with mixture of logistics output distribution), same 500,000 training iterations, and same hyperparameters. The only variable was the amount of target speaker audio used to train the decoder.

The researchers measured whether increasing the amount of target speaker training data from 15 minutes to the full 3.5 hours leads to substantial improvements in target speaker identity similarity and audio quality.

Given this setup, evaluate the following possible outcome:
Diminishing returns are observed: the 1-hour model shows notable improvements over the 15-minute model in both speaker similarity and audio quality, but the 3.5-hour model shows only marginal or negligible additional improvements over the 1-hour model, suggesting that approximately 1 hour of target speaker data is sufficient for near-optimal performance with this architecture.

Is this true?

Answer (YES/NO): NO